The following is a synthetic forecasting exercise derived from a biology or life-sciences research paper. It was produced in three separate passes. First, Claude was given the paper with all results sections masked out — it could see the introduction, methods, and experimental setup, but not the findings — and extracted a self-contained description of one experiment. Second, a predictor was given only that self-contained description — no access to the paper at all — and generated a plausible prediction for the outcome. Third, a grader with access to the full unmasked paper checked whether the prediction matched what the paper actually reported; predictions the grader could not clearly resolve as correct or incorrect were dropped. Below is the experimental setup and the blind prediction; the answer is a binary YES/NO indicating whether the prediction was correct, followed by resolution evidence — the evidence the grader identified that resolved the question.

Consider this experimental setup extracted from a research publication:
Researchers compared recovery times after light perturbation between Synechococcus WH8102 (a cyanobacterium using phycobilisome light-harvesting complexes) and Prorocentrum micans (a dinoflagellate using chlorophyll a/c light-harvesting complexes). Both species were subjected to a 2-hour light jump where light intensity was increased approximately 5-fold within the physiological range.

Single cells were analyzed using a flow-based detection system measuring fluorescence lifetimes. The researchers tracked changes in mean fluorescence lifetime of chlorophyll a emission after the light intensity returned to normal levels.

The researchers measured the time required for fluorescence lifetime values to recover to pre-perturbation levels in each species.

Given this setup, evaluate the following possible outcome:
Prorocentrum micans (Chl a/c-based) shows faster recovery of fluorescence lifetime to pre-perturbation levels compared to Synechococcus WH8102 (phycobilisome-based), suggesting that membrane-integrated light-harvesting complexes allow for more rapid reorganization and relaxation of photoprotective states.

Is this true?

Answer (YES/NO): YES